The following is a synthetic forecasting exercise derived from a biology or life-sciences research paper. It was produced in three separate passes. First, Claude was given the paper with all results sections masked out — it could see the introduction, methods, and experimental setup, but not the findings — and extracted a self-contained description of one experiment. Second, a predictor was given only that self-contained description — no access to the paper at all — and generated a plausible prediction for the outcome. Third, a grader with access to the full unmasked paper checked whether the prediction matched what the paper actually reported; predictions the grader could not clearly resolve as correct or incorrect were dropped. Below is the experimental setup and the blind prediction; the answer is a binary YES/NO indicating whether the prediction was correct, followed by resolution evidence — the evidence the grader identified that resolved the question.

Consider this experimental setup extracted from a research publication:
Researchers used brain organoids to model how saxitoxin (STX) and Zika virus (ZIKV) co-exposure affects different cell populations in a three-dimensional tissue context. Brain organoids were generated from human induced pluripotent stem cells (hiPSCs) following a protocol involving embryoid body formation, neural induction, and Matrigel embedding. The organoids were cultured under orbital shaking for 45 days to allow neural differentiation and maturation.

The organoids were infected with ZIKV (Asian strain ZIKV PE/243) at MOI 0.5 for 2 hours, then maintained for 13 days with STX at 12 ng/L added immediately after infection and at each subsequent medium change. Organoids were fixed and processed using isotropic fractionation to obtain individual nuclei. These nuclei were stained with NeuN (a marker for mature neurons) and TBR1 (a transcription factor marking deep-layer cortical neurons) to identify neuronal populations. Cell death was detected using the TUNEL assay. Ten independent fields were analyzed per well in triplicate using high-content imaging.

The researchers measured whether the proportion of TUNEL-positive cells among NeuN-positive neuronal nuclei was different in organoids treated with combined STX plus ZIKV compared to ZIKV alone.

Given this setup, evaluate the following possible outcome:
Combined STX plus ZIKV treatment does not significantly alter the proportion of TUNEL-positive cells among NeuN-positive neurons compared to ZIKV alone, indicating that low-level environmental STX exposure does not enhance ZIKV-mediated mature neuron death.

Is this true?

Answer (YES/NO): NO